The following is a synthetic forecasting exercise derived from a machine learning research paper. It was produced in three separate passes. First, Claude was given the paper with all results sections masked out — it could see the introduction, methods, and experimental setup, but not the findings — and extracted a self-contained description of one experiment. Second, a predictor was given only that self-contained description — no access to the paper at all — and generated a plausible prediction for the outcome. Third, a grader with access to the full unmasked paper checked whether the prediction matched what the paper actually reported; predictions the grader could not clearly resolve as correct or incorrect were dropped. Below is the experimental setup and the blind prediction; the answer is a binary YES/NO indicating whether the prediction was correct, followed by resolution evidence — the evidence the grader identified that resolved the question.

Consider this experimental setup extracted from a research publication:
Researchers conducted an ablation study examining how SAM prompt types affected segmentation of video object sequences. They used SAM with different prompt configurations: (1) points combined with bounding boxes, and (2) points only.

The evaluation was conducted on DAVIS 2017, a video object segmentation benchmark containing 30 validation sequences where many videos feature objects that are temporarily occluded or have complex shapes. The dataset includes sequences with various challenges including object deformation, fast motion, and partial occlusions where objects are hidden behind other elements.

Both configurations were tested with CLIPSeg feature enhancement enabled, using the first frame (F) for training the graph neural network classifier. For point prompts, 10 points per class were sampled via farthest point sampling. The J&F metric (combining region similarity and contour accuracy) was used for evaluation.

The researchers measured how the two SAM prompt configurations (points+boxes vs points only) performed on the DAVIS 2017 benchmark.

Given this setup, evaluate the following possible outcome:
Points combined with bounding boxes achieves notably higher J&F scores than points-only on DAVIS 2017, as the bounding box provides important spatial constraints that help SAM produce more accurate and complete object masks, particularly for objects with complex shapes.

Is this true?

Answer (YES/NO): NO